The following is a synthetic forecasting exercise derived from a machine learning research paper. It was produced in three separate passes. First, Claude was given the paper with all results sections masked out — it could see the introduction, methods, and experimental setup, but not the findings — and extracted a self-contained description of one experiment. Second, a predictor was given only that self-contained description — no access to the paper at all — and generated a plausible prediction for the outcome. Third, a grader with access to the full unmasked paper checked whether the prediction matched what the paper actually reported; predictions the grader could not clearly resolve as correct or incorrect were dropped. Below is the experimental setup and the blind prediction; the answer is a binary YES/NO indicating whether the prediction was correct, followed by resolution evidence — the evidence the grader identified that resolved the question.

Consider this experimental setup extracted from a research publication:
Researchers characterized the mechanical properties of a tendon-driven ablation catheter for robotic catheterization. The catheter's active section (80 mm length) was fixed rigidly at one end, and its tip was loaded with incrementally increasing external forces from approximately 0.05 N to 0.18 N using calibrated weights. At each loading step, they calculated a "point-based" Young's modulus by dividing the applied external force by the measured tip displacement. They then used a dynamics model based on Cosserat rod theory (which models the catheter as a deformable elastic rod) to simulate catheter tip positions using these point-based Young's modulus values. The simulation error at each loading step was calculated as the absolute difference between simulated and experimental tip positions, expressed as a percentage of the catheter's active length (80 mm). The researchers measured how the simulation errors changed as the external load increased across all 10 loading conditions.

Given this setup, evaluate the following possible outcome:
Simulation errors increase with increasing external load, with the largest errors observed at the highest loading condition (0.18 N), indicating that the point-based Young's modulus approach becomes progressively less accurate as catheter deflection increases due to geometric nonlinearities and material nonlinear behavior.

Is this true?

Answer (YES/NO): YES